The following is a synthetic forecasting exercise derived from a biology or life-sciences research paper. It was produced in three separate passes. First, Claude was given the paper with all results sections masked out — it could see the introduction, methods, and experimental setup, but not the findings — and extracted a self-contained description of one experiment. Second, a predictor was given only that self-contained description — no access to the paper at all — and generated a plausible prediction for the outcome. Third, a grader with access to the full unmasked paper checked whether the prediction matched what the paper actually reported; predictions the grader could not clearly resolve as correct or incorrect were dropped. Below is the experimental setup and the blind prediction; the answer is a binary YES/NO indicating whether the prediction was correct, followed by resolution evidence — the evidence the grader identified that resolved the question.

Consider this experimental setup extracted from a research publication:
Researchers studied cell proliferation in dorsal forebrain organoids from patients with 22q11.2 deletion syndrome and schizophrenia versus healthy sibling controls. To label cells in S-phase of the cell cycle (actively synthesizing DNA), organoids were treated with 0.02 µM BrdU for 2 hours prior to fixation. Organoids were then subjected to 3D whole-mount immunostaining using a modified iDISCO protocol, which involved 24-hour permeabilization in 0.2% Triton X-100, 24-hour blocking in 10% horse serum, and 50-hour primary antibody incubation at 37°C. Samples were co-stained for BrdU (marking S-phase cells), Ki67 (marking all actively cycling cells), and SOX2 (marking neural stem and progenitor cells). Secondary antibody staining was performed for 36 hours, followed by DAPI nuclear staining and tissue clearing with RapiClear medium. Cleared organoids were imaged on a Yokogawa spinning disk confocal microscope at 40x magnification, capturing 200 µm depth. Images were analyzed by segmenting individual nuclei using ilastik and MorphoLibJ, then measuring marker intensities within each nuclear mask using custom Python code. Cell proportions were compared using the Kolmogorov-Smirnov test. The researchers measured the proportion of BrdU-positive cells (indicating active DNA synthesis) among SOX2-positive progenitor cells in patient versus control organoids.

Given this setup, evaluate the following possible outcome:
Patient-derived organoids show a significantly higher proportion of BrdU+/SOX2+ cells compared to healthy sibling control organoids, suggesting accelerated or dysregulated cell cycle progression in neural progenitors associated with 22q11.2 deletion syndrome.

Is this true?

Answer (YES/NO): NO